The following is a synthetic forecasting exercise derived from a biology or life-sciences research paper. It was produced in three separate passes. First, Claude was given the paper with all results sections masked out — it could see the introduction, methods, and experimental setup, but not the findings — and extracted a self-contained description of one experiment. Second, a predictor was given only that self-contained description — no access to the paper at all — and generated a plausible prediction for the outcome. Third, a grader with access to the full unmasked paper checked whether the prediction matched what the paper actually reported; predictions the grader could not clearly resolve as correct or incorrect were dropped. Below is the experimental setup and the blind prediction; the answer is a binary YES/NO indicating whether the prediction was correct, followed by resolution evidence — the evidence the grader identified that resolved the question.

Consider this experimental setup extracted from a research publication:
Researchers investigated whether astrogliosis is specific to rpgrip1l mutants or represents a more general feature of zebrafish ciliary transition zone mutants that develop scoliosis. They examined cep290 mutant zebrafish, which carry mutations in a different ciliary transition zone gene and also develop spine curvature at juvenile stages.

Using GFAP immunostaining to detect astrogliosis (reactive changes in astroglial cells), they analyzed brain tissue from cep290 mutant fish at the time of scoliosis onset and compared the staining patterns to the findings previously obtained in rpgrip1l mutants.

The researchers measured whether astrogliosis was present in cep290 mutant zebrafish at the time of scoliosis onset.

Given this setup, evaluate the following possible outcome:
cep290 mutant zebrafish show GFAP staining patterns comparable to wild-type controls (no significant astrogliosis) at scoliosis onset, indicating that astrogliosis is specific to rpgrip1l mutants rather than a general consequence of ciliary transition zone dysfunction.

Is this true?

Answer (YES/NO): NO